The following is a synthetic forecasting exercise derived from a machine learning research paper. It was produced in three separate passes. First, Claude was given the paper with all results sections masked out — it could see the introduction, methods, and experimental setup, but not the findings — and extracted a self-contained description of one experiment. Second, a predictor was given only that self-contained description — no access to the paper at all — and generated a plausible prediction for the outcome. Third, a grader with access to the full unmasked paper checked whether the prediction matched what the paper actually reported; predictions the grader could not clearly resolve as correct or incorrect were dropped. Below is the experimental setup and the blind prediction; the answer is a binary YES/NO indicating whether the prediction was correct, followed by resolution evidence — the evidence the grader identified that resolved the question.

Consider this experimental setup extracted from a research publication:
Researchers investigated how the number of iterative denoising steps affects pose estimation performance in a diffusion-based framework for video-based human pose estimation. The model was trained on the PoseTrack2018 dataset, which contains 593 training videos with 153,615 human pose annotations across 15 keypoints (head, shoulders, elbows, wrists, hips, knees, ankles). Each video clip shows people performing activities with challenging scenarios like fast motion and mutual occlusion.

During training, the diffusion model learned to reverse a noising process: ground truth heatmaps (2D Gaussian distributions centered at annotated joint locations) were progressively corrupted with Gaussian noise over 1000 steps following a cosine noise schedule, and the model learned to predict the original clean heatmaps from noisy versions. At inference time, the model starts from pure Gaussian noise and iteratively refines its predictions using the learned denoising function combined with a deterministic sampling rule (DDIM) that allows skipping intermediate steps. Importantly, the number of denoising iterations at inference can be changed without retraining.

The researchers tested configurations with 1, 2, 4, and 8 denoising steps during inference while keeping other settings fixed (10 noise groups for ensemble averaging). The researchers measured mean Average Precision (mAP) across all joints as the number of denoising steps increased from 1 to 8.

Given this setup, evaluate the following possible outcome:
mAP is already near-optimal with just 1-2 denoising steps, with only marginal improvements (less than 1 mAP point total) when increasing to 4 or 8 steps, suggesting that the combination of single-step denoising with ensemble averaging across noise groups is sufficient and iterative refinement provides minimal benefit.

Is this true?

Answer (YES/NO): YES